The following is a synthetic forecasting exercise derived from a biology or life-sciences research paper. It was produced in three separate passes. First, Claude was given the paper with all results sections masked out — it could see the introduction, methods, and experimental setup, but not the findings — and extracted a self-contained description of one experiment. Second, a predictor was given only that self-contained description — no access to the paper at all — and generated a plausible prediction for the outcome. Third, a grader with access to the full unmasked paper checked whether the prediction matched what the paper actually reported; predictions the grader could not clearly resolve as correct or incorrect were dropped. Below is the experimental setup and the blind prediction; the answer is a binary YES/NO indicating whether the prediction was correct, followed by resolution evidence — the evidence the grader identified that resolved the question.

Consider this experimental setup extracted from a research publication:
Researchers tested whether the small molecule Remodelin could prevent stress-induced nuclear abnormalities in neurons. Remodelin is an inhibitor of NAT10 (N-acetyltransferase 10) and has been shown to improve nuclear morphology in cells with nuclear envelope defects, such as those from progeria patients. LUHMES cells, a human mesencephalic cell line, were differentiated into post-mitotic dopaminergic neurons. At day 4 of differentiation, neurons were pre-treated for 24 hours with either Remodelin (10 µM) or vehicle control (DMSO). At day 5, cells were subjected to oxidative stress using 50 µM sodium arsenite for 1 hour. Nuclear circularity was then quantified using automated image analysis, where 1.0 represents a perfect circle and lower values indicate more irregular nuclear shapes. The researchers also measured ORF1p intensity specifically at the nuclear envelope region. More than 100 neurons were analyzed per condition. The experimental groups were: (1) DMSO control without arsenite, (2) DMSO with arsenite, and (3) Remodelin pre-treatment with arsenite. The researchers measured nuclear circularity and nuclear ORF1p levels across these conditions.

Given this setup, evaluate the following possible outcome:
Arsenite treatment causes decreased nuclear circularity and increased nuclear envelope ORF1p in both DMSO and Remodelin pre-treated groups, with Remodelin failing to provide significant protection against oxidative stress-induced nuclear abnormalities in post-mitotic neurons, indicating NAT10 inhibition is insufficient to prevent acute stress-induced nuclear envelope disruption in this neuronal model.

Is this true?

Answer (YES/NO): NO